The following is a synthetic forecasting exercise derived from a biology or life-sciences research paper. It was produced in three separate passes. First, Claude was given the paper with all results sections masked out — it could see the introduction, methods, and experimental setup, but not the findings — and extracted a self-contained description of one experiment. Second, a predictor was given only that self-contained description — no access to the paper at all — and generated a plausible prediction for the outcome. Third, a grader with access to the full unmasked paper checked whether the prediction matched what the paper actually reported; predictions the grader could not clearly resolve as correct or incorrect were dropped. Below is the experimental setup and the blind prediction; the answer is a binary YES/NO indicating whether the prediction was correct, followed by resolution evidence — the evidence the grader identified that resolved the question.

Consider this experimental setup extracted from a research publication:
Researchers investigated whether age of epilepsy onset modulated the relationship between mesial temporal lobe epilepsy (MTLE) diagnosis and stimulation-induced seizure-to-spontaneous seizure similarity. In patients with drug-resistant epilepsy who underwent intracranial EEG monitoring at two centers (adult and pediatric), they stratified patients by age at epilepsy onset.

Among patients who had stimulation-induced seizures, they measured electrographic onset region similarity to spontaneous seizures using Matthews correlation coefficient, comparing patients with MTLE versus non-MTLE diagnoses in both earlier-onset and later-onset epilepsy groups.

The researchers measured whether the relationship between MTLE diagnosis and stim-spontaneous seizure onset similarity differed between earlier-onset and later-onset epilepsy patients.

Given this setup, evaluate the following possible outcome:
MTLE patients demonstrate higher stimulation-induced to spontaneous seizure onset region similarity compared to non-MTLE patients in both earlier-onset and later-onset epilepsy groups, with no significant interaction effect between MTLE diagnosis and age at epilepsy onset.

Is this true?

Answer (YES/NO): NO